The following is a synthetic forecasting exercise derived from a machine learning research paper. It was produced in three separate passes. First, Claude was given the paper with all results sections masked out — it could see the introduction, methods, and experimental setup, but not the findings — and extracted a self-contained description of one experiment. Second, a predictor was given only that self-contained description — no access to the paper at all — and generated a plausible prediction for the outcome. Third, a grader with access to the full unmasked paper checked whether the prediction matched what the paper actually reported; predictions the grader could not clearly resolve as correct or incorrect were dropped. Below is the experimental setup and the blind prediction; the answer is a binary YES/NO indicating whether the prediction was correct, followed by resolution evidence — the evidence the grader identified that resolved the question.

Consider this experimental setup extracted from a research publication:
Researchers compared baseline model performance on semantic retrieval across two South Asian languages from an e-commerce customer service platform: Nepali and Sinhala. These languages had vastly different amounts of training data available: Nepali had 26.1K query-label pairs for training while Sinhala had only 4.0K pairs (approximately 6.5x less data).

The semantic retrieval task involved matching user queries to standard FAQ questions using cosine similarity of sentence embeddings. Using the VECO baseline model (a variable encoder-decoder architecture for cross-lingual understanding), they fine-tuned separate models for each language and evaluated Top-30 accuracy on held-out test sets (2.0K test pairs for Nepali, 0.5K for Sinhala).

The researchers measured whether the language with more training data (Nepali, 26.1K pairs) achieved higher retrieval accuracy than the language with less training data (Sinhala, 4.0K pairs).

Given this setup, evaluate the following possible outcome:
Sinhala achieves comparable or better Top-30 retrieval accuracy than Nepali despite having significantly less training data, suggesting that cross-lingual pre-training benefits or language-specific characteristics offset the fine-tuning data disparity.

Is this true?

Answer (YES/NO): YES